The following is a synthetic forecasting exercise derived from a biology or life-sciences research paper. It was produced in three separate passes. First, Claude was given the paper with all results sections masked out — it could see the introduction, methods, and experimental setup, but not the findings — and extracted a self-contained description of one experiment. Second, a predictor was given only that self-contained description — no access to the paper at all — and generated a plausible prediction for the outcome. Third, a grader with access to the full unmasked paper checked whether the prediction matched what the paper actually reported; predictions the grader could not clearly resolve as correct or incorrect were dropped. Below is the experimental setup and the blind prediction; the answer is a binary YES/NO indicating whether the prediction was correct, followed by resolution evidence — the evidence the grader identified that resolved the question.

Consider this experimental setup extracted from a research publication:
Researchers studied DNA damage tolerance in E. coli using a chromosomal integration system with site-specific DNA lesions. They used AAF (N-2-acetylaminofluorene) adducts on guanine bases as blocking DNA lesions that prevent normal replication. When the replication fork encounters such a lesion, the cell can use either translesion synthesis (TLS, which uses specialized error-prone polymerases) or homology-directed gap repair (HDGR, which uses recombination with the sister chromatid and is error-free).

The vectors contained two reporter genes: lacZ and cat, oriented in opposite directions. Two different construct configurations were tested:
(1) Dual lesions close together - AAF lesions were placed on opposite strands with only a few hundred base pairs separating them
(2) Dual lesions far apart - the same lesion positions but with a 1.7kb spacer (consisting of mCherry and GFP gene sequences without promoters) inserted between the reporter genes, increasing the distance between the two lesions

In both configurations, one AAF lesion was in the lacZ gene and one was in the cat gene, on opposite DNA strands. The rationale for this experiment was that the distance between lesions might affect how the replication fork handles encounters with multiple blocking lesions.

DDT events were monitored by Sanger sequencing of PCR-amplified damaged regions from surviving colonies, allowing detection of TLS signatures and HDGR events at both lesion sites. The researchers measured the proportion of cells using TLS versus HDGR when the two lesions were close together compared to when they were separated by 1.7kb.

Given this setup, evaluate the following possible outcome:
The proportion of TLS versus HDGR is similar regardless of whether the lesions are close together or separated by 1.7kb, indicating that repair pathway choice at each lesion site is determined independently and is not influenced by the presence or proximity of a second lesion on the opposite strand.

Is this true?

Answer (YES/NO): NO